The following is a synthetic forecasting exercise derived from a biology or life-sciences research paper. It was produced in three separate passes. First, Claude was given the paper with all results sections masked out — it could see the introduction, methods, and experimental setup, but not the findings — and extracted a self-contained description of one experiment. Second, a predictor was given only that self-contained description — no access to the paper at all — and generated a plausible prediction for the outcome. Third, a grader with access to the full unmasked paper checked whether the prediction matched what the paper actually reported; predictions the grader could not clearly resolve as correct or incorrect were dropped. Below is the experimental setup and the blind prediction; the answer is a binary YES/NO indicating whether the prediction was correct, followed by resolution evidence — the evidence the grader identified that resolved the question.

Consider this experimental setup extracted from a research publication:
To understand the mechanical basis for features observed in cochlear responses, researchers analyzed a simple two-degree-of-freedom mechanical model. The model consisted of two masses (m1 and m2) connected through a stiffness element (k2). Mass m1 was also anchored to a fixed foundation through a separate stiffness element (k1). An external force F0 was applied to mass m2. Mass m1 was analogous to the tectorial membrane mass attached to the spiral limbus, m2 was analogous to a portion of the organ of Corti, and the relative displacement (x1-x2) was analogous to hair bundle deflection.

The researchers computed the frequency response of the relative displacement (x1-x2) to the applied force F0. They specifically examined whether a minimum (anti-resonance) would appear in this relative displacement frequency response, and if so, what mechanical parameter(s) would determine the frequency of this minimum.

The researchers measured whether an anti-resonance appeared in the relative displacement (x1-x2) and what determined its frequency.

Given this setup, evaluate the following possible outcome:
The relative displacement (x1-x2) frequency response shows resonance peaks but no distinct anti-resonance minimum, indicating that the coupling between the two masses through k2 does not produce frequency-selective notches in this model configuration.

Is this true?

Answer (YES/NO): NO